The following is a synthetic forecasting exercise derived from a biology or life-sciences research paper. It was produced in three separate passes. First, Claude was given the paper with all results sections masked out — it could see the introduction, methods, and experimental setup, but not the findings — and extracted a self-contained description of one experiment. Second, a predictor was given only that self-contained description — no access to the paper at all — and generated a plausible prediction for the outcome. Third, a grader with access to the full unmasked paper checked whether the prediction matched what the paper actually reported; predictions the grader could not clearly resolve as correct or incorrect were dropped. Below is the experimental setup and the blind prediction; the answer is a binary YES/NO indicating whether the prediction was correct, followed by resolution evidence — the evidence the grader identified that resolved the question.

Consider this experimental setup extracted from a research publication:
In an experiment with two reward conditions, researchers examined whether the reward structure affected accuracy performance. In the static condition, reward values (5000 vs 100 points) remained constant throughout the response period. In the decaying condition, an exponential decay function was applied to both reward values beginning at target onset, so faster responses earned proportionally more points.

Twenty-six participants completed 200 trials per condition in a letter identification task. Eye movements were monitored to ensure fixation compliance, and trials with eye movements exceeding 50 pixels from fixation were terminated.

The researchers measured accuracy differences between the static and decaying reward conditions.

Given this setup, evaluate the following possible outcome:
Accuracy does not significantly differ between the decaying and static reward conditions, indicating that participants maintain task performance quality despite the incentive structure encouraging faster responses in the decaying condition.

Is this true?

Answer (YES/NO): NO